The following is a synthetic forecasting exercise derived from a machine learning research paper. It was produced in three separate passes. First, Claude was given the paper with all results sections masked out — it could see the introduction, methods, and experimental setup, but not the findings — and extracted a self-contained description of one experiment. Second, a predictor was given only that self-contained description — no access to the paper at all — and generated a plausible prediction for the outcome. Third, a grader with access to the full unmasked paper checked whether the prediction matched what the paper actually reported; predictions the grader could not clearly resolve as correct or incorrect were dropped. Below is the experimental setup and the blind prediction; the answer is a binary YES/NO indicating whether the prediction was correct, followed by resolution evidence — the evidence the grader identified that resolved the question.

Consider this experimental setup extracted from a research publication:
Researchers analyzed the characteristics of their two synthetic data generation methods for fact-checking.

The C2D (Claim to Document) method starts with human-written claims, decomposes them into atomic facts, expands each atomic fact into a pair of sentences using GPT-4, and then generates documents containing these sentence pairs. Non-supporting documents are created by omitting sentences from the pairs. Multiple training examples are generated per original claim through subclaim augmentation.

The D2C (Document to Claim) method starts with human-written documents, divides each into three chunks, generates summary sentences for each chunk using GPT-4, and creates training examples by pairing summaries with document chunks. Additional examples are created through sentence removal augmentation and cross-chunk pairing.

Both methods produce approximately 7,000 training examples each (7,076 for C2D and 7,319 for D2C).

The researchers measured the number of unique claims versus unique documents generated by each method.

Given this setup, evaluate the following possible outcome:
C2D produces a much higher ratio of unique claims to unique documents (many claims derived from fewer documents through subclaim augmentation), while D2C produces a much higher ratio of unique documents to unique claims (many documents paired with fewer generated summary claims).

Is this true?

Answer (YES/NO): YES